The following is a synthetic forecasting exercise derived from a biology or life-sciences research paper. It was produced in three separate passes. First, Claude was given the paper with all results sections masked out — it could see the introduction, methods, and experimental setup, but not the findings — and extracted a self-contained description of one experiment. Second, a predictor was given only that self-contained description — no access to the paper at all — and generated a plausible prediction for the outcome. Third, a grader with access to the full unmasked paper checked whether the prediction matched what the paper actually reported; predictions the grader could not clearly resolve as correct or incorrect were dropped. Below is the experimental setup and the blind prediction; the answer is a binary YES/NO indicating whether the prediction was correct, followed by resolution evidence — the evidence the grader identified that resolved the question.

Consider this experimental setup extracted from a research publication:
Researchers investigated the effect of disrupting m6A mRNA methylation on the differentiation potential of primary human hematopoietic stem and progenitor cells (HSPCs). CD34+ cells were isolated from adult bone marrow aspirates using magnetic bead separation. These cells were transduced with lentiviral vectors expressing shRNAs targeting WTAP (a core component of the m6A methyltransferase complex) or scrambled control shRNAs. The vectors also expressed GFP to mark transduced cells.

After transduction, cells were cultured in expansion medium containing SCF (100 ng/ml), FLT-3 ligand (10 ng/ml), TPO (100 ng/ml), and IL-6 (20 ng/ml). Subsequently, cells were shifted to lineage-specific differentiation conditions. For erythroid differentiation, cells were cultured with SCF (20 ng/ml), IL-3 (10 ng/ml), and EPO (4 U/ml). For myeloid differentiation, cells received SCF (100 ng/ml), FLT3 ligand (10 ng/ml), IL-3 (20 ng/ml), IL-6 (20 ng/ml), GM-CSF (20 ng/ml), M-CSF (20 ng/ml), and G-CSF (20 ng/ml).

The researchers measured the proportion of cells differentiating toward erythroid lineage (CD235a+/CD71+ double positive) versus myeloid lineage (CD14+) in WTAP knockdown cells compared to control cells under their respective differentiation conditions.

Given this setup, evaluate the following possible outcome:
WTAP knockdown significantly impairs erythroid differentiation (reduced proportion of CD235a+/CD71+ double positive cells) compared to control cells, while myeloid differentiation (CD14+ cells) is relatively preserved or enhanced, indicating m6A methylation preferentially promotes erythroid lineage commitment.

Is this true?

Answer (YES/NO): YES